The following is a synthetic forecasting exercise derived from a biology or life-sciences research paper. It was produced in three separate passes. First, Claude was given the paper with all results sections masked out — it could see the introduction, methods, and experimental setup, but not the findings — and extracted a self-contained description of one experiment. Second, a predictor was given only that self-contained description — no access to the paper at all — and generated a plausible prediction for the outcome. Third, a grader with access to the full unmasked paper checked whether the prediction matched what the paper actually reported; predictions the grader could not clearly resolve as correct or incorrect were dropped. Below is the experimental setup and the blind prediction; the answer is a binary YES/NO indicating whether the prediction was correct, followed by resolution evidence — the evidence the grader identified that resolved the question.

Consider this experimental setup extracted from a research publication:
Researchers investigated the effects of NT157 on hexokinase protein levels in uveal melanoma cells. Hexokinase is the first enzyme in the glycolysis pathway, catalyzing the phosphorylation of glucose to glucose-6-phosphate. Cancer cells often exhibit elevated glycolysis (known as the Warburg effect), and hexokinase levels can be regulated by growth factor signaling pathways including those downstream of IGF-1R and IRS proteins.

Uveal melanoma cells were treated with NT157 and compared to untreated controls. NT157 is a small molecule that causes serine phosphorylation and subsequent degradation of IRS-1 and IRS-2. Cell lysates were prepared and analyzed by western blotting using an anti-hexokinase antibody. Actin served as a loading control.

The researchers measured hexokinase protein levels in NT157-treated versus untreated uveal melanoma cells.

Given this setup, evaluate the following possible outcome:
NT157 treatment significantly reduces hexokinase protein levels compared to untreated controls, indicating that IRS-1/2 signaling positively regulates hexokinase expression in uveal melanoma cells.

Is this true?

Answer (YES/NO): NO